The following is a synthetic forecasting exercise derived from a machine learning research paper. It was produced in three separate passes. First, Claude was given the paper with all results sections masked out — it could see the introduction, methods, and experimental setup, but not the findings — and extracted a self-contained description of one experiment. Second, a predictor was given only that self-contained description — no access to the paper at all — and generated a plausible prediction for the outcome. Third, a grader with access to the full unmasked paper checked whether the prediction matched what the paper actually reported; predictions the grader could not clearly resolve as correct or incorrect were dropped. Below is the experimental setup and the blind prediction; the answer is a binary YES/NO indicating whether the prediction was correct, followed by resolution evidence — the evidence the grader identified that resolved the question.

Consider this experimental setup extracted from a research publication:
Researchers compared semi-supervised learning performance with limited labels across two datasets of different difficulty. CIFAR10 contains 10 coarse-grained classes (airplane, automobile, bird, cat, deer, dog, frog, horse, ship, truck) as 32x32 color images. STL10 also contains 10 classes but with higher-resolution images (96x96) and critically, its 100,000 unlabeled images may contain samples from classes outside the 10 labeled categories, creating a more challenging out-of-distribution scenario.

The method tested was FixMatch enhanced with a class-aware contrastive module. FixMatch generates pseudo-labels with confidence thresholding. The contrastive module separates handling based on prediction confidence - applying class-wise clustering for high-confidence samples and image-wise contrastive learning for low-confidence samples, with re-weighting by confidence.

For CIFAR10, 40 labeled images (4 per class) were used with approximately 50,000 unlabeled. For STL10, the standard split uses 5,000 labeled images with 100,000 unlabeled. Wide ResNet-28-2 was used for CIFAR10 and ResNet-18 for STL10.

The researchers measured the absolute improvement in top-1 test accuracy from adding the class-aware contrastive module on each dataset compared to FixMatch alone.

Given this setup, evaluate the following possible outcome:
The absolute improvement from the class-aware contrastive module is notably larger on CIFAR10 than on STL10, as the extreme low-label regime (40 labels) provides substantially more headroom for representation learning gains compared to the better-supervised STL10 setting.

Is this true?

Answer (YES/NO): NO